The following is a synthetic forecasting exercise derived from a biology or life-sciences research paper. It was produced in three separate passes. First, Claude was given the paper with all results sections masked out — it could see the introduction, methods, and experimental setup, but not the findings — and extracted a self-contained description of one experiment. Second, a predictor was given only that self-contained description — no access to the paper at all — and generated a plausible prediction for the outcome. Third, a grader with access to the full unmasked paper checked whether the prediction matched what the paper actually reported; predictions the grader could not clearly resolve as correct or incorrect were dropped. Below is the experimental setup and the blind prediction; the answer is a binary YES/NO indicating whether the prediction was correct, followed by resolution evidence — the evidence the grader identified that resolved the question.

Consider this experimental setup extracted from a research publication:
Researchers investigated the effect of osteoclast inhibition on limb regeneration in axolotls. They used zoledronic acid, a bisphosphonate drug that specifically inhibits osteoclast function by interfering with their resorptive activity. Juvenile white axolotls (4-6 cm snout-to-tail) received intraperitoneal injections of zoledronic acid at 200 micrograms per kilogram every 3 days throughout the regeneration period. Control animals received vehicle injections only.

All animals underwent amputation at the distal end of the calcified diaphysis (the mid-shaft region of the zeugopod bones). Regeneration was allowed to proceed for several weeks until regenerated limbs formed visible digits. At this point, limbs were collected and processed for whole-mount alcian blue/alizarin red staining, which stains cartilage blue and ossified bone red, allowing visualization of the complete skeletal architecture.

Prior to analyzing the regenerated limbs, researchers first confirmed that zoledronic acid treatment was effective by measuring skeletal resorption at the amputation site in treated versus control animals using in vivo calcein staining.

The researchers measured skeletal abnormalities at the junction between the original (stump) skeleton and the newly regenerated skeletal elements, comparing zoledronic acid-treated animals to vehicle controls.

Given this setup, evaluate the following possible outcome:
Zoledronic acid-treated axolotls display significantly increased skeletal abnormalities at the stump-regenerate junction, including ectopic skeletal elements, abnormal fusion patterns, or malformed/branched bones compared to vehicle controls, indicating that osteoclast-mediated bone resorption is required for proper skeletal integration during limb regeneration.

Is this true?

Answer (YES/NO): YES